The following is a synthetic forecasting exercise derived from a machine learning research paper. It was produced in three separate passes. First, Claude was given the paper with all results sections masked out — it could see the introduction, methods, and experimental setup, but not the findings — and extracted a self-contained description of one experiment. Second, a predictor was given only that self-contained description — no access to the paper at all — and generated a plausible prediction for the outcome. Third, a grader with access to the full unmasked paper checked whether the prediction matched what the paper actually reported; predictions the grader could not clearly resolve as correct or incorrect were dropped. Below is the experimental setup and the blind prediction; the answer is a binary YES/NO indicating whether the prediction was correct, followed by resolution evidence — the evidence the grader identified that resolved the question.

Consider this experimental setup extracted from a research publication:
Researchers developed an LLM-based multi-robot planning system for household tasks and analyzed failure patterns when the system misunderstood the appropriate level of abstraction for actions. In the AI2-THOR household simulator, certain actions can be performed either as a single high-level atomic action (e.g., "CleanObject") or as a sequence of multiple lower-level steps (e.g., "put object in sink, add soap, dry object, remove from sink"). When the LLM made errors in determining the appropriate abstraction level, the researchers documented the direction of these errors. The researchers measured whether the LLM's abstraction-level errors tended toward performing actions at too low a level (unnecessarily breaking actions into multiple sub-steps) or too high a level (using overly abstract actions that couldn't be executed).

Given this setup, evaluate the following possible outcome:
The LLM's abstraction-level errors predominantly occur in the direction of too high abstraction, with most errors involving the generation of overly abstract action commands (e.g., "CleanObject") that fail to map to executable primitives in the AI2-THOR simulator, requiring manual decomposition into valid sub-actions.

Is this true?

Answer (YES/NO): NO